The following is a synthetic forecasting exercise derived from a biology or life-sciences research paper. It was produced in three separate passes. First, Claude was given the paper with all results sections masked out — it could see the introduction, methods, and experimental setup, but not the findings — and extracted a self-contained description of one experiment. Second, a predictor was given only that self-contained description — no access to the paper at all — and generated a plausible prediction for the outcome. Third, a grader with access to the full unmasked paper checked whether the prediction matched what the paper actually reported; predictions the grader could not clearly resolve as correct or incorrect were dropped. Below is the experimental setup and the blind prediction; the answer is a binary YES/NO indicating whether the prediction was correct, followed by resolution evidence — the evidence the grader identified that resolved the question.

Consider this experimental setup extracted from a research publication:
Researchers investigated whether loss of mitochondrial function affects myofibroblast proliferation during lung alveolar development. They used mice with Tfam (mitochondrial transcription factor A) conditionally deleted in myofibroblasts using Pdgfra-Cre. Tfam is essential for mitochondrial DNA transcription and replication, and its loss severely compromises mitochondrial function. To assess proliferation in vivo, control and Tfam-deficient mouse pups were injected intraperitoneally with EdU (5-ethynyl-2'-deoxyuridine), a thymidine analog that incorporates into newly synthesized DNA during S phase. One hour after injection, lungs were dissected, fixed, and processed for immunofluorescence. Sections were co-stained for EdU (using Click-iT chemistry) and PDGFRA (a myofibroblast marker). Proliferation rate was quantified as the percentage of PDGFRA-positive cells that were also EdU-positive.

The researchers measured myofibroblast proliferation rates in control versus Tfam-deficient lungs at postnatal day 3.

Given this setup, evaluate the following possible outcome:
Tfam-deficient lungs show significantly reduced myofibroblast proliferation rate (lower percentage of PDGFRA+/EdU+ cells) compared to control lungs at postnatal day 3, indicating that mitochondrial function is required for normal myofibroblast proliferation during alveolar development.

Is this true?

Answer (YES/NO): YES